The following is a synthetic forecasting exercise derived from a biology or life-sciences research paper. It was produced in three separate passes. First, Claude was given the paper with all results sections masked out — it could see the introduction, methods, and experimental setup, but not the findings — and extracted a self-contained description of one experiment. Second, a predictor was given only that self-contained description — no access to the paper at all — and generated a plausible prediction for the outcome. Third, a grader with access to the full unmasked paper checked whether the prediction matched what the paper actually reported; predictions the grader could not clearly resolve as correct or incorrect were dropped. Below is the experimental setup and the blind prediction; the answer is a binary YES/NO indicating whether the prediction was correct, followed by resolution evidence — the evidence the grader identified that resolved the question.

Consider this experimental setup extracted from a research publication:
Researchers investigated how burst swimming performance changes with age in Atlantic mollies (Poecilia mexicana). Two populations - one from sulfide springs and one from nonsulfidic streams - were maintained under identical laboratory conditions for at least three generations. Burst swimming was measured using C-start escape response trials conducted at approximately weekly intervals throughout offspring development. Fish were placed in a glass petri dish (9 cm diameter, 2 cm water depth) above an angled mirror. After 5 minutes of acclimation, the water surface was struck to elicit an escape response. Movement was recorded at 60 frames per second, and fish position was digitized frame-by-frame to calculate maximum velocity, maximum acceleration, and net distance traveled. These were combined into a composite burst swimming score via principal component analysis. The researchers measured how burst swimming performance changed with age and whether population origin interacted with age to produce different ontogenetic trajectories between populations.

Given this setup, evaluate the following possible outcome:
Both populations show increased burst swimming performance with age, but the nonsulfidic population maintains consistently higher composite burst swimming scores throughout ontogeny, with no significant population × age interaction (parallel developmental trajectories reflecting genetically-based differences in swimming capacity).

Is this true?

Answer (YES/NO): YES